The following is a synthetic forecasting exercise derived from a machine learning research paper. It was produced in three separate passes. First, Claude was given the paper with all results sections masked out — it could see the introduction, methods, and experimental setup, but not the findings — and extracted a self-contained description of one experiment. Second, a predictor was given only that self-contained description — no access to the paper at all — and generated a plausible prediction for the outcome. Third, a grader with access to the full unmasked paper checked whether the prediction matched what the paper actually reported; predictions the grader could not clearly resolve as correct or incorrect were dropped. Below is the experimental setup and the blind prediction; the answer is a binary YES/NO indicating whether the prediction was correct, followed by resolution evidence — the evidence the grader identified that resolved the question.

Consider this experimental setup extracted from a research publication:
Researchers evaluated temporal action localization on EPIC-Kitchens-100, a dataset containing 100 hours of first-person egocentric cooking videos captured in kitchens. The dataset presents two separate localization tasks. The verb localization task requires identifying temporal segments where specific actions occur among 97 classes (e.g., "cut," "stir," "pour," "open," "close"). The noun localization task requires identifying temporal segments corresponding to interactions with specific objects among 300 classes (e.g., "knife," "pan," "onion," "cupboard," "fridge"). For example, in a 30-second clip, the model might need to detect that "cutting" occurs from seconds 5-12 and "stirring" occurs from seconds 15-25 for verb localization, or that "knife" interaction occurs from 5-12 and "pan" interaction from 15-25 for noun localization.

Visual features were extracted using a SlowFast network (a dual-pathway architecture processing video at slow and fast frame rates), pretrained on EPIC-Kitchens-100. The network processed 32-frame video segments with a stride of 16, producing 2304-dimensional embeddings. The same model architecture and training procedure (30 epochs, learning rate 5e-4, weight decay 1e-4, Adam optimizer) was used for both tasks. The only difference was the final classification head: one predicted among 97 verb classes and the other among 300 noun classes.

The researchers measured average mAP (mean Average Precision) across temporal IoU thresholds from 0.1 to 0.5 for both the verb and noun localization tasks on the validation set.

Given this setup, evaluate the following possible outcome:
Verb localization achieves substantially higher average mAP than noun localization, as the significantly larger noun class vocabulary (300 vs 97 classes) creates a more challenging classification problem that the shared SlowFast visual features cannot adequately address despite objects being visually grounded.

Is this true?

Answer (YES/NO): NO